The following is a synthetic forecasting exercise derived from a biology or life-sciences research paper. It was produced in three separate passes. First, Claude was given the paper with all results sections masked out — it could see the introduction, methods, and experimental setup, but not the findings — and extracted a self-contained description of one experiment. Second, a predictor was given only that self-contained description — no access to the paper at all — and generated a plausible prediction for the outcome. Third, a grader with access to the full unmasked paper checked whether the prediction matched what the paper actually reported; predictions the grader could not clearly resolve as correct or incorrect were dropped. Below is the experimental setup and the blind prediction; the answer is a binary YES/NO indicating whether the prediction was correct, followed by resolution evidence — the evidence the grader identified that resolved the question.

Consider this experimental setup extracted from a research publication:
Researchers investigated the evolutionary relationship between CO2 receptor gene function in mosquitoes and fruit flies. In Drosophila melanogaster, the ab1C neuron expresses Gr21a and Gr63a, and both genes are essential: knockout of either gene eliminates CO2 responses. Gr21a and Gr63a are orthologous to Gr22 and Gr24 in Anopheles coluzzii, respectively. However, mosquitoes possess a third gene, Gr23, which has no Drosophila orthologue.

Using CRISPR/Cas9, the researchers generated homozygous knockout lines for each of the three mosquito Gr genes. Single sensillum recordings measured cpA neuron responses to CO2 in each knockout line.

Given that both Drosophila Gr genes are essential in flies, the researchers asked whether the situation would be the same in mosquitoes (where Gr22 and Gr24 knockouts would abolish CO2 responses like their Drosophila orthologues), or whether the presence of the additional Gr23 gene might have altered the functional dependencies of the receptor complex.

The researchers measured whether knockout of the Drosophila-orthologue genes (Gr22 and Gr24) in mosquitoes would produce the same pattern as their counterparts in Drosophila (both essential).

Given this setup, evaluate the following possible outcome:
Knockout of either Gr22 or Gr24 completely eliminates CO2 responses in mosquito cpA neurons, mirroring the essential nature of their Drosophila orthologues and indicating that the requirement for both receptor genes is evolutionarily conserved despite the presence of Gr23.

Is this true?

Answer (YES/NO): NO